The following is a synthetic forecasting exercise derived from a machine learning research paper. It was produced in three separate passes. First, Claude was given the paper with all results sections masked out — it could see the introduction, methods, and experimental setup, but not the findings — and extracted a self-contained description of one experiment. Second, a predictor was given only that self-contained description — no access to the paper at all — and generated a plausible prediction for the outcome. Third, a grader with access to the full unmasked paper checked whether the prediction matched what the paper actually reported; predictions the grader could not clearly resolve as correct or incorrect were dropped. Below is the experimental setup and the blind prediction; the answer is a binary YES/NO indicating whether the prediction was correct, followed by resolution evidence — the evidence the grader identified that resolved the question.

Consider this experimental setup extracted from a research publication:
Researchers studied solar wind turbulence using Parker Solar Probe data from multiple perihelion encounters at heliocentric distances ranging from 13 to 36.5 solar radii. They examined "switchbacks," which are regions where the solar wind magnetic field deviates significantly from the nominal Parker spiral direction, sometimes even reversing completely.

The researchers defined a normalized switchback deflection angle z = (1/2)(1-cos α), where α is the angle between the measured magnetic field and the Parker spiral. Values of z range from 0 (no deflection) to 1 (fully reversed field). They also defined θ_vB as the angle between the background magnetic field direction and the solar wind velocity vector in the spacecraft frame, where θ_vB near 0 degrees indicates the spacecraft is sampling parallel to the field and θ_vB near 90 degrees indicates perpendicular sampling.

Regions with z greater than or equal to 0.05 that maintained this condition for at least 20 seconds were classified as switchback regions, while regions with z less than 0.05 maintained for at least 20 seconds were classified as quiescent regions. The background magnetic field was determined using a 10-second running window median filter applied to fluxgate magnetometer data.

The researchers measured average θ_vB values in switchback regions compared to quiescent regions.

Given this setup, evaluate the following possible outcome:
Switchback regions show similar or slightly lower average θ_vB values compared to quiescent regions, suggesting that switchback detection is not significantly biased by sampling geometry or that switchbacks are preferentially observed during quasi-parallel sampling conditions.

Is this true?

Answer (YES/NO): NO